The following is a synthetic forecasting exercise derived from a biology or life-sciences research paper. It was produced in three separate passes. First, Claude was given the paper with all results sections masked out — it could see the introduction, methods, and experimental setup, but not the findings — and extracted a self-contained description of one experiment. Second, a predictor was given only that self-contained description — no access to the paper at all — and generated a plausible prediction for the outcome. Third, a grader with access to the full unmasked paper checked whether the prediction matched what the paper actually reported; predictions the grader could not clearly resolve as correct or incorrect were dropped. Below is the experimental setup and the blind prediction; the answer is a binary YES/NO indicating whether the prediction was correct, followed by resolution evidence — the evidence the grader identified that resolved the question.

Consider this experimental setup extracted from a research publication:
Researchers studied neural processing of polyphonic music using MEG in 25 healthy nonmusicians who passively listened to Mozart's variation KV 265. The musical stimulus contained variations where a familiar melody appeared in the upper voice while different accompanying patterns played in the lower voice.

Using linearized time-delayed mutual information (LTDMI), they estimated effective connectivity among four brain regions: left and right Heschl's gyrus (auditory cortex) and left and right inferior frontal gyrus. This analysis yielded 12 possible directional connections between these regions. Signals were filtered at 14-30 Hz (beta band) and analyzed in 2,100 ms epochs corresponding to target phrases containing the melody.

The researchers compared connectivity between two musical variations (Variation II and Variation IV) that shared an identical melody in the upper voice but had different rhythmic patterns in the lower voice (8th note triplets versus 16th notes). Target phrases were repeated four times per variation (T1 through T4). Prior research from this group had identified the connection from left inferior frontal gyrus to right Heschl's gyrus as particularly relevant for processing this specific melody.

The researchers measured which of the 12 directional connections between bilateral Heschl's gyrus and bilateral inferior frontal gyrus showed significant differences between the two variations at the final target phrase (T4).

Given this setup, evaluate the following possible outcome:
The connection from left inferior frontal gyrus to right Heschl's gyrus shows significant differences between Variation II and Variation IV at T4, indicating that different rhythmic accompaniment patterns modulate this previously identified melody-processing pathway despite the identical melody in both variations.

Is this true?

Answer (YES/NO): NO